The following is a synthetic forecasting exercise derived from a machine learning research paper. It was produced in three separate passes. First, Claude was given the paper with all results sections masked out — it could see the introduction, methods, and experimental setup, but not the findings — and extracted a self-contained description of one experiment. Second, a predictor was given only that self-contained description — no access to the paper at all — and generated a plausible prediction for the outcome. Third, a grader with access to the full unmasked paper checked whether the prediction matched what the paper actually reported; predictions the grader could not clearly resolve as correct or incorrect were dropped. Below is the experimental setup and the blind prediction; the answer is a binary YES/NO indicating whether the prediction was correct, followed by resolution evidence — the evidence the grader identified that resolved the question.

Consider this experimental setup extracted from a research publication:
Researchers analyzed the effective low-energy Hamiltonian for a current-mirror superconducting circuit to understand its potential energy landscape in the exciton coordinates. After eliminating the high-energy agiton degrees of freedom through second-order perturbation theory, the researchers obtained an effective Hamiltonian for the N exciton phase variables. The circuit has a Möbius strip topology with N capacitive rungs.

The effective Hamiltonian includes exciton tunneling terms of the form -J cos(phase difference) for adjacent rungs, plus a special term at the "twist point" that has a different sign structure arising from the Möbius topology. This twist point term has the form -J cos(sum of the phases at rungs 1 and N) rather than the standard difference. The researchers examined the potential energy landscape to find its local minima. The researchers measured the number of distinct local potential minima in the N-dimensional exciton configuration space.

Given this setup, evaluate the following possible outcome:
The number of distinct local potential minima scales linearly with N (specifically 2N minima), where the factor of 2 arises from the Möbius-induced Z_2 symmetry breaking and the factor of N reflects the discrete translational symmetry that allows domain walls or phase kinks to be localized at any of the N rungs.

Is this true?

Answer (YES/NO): NO